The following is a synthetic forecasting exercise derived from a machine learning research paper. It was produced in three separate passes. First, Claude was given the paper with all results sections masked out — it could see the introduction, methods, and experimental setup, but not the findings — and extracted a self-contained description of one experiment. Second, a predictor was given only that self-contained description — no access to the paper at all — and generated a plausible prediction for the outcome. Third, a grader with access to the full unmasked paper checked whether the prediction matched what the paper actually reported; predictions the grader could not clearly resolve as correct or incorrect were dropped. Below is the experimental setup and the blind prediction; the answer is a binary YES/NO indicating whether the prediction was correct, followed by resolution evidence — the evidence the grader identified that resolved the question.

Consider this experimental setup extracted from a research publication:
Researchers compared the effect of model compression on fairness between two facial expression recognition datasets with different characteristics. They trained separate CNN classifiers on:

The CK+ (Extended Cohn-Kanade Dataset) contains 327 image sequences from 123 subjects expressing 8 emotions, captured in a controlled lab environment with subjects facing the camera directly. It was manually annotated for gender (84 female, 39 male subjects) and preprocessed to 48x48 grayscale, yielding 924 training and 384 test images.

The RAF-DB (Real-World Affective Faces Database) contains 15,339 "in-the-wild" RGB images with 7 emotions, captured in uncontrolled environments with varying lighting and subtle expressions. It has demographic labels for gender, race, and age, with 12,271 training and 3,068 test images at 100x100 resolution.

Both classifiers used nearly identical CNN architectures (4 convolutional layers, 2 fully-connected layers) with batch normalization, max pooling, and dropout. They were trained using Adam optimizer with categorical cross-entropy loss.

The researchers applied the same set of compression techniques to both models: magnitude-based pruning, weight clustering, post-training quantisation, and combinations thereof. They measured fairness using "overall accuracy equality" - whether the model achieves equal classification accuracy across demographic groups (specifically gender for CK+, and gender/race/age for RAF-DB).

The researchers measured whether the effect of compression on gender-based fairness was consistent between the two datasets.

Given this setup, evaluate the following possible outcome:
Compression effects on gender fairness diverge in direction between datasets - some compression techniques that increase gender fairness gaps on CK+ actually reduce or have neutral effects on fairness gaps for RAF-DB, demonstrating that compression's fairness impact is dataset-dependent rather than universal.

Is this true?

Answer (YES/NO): YES